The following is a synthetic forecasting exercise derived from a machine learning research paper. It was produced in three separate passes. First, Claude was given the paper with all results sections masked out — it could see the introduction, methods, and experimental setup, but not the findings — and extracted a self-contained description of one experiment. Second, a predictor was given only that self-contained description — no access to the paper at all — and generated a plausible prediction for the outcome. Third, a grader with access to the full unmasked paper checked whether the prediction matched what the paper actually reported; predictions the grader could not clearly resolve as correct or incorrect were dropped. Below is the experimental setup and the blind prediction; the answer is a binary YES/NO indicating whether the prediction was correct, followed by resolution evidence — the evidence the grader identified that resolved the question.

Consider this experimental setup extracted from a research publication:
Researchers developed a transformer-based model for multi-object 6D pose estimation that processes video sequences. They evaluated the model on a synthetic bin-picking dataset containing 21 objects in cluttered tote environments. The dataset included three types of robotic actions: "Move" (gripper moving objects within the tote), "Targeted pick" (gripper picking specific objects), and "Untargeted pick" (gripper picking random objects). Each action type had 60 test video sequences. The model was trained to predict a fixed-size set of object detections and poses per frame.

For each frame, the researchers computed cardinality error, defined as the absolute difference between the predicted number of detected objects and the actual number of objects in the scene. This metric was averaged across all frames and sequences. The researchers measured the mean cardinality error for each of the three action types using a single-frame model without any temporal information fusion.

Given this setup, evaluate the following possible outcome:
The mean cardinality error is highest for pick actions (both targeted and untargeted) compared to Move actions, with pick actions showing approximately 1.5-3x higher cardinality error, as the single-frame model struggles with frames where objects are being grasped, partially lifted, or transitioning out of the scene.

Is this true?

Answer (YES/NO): NO